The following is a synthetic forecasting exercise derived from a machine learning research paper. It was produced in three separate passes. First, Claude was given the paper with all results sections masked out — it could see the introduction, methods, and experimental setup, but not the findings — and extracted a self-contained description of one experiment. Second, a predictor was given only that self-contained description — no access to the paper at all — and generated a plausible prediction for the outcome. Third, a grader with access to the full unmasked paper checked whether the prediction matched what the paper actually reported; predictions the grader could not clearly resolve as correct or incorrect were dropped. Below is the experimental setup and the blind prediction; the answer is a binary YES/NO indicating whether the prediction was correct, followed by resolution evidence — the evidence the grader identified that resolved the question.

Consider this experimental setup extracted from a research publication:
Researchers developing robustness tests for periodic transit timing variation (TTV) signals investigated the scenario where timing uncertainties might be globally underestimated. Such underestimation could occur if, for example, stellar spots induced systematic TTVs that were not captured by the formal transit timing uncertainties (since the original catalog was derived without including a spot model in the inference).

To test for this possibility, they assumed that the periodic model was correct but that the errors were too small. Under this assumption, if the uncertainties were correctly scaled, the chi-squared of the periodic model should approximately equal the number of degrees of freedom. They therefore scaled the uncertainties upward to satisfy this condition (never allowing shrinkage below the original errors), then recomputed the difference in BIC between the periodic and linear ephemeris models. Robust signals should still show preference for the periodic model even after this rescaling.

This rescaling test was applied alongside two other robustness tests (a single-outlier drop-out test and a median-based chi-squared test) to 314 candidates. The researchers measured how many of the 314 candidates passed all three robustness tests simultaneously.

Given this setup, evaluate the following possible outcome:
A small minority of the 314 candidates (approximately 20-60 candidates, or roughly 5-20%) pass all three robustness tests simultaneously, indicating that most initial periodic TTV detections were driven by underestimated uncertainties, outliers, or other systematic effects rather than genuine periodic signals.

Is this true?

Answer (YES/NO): NO